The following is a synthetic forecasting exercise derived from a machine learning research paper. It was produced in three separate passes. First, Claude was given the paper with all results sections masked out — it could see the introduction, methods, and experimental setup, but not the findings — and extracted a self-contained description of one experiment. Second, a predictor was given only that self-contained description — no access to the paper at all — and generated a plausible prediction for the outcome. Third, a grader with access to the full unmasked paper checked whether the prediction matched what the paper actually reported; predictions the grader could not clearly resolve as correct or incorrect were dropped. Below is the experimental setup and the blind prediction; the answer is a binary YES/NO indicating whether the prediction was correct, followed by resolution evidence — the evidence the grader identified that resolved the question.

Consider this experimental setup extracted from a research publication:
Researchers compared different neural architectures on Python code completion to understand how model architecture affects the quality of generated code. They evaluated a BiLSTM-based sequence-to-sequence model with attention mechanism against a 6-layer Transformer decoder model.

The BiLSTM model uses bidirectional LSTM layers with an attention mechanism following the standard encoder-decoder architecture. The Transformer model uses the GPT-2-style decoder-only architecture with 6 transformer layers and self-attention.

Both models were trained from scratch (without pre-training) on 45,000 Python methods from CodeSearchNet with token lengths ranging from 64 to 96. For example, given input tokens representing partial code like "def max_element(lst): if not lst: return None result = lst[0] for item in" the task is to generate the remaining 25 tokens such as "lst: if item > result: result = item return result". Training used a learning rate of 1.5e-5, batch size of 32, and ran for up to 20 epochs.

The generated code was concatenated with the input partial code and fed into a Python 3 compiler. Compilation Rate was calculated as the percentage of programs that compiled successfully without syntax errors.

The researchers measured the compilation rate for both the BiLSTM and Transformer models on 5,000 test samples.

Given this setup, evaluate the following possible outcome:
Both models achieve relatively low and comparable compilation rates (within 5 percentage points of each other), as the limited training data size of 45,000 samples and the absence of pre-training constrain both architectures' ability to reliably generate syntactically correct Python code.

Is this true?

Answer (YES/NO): YES